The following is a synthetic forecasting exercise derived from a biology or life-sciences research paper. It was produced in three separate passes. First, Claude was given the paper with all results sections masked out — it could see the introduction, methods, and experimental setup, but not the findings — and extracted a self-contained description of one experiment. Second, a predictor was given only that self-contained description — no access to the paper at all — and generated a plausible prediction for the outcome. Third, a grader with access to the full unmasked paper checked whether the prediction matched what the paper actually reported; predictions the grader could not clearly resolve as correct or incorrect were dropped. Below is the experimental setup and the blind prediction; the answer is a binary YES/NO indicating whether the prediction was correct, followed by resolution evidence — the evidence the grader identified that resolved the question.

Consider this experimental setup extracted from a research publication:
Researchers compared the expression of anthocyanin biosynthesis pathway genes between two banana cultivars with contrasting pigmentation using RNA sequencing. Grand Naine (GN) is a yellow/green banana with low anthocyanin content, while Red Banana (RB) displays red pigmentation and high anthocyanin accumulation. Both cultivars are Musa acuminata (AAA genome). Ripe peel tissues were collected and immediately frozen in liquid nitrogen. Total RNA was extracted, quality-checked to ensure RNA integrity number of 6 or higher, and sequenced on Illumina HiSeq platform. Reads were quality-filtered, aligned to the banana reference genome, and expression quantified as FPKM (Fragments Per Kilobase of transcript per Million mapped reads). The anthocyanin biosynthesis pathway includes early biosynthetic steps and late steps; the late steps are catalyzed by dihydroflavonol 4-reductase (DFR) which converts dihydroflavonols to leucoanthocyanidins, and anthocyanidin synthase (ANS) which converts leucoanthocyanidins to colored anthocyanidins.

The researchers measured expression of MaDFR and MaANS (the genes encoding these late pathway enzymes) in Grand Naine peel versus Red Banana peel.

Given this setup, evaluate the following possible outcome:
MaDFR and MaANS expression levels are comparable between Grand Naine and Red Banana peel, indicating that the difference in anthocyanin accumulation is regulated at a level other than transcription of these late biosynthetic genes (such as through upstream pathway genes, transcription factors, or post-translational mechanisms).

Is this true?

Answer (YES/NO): NO